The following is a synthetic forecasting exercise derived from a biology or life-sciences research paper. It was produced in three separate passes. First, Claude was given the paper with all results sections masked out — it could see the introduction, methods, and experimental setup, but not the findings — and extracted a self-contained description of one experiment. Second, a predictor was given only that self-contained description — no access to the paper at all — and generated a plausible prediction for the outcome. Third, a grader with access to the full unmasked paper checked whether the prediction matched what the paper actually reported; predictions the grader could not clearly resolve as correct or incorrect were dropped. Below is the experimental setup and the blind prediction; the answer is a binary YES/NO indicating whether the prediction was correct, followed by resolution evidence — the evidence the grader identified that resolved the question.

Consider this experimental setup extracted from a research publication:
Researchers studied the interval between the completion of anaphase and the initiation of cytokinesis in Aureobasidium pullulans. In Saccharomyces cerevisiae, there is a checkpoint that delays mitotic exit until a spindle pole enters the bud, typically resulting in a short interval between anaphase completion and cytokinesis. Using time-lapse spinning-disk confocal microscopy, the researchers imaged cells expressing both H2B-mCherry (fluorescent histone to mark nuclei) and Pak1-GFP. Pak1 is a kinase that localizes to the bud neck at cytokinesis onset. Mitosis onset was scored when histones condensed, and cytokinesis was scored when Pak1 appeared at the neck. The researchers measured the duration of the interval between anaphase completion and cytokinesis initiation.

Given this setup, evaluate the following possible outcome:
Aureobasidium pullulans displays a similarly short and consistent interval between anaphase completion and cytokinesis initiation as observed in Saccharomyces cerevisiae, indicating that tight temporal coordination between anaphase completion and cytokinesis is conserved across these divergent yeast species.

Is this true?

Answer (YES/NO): NO